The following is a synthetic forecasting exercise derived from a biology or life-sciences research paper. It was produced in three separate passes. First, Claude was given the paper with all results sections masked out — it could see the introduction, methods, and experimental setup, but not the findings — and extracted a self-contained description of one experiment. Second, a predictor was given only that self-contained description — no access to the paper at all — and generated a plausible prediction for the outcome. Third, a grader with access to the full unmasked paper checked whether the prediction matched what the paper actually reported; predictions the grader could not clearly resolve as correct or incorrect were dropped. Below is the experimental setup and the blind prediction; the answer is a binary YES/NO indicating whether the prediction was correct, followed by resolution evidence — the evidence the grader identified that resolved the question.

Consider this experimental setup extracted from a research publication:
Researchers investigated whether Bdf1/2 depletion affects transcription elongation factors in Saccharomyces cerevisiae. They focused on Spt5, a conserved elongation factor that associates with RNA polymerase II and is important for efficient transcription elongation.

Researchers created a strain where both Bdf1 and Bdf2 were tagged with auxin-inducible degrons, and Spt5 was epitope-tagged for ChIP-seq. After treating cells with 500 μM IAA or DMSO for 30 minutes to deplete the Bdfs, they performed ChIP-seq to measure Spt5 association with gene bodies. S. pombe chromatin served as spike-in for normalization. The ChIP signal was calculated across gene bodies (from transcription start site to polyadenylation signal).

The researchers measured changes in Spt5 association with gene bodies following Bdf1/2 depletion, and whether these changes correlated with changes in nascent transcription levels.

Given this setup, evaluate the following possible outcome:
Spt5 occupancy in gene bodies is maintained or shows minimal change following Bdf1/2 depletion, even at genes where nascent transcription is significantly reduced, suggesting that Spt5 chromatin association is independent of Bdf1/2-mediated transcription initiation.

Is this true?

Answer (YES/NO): NO